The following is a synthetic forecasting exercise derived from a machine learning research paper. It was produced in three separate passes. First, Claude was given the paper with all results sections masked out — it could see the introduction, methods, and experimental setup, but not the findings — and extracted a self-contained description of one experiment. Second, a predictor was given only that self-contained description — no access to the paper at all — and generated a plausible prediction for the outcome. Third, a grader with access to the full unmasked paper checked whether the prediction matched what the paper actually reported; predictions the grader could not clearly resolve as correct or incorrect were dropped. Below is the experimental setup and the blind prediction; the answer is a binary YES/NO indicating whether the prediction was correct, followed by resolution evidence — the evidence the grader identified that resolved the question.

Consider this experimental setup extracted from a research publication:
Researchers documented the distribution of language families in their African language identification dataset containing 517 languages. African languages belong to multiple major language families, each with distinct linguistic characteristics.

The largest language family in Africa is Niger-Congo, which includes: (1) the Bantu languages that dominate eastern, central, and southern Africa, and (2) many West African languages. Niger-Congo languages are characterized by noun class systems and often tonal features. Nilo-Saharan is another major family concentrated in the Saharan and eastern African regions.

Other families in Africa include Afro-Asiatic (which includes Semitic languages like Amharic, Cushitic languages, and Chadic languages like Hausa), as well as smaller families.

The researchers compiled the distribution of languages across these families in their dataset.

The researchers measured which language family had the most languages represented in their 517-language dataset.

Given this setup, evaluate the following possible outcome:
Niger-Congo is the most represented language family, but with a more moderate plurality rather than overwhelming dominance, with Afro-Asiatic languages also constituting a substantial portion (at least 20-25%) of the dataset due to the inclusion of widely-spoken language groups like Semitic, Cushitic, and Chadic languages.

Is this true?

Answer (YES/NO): NO